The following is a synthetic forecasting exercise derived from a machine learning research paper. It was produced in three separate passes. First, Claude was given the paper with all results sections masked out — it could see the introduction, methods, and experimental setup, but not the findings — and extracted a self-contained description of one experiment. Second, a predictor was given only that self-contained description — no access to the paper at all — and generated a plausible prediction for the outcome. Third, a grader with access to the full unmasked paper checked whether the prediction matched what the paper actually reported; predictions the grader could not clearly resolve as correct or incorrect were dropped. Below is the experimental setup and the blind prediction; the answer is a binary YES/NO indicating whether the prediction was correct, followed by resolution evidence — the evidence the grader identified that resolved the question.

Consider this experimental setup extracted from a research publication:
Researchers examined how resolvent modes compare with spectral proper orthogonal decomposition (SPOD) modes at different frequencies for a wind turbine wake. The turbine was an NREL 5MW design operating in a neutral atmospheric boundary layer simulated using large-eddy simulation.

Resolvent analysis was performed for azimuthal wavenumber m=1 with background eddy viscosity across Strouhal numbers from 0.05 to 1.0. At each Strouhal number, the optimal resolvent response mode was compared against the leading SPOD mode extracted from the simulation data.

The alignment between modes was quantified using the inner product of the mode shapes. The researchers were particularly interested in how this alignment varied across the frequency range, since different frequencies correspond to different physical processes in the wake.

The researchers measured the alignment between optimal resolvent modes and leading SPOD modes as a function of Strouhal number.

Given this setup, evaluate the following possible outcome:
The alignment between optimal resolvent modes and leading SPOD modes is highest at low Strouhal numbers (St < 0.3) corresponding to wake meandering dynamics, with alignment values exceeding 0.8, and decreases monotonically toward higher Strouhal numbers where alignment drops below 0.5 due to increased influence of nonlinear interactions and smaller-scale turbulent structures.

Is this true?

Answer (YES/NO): NO